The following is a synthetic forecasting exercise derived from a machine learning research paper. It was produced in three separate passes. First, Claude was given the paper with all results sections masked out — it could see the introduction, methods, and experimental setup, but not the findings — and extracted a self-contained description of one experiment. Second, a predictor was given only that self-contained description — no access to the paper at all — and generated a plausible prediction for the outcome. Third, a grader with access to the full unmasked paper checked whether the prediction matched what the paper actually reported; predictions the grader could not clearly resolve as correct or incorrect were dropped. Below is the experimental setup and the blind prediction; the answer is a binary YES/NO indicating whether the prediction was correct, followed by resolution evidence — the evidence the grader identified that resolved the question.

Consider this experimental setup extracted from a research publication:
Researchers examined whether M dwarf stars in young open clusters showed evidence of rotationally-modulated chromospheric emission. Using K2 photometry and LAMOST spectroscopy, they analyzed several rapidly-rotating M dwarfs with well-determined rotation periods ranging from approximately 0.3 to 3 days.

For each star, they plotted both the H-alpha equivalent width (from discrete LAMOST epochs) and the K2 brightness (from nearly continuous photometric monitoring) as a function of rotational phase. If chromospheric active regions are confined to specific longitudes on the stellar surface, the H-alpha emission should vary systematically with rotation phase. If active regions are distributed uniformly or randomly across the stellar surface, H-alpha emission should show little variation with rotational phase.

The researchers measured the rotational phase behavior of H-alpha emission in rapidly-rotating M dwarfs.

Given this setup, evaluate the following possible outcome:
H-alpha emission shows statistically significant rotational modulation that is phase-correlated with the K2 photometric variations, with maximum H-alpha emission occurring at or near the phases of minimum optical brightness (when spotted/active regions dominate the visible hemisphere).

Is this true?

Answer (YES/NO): NO